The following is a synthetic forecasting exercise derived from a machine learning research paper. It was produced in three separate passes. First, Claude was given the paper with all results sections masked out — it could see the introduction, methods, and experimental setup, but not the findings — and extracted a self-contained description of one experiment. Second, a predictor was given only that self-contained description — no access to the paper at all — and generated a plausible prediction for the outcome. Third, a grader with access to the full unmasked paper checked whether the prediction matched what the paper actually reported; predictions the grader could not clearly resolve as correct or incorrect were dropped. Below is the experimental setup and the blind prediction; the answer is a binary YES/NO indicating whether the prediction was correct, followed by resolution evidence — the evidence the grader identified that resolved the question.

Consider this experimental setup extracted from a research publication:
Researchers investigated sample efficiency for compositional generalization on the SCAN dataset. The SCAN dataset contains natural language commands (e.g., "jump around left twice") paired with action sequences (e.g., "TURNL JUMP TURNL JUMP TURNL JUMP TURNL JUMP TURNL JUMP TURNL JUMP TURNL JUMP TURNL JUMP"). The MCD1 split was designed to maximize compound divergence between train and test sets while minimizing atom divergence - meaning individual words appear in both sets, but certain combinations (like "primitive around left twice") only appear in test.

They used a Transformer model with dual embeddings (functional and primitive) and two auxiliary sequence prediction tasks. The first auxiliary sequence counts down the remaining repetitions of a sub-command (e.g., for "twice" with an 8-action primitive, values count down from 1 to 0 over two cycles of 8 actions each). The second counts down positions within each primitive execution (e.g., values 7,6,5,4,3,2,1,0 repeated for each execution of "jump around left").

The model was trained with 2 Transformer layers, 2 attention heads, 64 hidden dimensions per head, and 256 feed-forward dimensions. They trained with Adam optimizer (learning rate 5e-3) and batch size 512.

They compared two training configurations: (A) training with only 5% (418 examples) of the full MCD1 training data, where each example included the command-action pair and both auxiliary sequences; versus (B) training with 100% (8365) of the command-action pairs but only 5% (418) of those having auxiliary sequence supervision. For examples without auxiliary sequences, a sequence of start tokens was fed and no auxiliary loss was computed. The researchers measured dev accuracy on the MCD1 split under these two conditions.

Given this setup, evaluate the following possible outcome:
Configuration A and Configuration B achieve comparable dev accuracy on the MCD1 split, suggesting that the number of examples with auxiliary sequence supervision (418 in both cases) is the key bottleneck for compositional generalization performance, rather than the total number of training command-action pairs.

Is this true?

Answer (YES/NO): NO